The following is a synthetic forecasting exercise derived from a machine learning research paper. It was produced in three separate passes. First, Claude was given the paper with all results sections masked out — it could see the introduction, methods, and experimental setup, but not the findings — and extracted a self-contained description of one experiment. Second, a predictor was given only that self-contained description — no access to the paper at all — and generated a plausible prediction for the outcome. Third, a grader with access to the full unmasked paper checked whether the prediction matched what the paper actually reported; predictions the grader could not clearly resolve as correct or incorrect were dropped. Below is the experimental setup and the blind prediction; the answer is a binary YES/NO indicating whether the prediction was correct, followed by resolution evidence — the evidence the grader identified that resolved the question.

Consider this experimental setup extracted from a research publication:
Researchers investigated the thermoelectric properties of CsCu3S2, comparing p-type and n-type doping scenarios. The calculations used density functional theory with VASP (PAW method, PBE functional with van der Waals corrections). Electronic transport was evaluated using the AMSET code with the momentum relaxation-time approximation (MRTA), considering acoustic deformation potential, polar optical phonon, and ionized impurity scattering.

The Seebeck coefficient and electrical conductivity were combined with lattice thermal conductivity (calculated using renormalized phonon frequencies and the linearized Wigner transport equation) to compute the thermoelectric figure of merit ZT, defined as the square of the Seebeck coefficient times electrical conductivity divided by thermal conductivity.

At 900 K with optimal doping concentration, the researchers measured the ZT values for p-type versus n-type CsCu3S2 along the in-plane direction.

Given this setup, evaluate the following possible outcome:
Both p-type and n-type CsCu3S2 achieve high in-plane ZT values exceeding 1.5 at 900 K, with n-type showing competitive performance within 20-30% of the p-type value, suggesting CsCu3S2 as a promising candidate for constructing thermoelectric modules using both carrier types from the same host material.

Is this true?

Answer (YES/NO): NO